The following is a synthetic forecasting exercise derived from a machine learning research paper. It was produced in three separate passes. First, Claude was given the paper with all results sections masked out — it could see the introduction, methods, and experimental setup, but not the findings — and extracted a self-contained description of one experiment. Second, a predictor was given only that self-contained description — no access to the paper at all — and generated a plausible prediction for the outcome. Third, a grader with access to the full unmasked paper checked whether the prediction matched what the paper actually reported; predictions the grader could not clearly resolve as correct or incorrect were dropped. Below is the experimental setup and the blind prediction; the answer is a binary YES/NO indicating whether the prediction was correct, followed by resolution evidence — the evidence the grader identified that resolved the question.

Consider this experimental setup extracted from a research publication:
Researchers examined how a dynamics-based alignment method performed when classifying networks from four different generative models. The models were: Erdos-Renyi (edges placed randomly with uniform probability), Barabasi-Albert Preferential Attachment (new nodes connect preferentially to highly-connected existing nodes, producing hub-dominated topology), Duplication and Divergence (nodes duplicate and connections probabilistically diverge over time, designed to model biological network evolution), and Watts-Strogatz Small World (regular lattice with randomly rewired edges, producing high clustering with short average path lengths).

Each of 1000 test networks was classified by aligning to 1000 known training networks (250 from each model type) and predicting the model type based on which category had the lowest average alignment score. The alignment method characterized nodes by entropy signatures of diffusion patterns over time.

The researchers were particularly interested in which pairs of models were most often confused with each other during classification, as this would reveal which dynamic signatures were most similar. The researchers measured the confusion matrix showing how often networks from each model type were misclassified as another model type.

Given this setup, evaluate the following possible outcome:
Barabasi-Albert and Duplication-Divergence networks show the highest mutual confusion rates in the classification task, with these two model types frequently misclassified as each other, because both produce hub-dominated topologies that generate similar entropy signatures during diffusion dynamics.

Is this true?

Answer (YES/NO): NO